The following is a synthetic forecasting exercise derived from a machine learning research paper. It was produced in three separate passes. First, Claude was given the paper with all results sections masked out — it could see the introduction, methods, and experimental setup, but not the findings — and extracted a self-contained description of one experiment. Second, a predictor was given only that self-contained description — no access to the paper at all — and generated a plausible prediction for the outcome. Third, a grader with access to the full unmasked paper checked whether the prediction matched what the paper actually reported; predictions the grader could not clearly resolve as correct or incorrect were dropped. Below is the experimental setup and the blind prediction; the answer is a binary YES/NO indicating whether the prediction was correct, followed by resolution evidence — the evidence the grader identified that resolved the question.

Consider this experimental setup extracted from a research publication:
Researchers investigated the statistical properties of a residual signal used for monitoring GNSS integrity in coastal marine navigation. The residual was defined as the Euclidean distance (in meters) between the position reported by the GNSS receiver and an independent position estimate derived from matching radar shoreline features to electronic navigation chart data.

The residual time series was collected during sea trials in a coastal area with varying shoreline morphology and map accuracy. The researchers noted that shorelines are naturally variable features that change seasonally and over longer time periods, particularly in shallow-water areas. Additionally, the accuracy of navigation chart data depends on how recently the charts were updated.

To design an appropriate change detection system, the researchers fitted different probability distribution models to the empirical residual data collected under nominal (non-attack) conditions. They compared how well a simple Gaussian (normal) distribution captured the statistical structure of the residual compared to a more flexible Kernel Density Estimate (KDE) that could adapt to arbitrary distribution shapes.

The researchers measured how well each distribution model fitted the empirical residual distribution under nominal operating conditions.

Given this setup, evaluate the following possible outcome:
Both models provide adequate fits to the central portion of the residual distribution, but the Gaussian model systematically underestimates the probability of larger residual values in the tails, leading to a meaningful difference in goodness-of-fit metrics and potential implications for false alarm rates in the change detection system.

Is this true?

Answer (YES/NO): NO